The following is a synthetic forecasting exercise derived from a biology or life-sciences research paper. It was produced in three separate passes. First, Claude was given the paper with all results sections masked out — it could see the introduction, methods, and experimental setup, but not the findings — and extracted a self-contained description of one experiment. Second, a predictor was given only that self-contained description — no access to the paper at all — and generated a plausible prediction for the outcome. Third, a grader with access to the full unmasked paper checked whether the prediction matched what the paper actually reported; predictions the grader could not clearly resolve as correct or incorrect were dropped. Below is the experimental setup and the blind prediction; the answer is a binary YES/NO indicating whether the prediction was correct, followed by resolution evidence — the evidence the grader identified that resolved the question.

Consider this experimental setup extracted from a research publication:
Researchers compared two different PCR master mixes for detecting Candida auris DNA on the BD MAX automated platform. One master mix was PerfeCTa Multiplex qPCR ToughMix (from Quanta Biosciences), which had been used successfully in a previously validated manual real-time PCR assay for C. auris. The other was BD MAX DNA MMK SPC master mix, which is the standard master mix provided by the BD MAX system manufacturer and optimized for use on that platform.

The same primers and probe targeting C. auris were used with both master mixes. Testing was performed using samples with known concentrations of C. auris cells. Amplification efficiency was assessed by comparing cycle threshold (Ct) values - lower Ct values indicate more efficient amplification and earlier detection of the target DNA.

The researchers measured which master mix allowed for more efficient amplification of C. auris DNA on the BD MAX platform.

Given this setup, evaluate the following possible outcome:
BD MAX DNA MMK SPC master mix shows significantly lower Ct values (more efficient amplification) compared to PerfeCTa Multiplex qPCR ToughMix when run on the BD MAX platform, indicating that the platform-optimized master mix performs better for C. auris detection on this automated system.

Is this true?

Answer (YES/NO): NO